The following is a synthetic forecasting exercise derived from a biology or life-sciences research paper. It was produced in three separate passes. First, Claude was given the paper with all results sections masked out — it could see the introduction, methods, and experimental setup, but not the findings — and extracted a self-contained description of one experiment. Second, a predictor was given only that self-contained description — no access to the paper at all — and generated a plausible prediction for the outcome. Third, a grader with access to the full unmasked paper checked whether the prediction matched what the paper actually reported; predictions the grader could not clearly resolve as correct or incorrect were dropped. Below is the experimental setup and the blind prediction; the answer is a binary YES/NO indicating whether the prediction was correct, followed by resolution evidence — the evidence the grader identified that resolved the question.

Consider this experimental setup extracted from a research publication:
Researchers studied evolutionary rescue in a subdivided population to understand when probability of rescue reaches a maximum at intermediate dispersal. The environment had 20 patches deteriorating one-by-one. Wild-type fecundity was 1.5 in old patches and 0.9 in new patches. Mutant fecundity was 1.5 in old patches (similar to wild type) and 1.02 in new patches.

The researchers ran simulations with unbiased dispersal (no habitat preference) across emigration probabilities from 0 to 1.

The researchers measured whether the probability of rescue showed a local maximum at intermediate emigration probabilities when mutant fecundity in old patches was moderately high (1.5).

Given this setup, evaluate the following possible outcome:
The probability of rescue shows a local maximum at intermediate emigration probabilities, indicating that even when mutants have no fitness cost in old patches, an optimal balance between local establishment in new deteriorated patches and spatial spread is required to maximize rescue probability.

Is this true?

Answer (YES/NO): NO